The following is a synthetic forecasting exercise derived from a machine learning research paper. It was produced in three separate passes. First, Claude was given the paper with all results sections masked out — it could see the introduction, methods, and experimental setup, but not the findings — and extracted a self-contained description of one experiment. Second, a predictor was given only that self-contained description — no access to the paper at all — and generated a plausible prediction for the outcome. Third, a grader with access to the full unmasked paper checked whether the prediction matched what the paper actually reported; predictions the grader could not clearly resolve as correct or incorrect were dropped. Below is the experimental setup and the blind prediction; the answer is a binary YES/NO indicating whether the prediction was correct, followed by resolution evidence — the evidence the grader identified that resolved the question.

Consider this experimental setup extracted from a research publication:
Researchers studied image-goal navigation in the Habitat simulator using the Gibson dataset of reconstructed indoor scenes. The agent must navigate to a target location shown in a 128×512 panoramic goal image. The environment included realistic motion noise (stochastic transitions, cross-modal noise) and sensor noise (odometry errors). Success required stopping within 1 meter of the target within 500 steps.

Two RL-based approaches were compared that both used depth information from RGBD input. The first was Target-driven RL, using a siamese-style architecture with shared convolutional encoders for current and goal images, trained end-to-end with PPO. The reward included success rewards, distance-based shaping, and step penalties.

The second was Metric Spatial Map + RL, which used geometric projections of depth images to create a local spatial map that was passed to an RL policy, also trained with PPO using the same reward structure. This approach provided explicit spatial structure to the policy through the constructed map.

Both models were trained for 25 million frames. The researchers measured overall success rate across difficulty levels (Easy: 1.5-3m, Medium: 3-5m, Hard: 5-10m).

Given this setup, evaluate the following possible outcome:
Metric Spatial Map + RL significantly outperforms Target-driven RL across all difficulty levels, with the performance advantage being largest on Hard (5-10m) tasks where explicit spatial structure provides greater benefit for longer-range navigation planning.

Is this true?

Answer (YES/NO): NO